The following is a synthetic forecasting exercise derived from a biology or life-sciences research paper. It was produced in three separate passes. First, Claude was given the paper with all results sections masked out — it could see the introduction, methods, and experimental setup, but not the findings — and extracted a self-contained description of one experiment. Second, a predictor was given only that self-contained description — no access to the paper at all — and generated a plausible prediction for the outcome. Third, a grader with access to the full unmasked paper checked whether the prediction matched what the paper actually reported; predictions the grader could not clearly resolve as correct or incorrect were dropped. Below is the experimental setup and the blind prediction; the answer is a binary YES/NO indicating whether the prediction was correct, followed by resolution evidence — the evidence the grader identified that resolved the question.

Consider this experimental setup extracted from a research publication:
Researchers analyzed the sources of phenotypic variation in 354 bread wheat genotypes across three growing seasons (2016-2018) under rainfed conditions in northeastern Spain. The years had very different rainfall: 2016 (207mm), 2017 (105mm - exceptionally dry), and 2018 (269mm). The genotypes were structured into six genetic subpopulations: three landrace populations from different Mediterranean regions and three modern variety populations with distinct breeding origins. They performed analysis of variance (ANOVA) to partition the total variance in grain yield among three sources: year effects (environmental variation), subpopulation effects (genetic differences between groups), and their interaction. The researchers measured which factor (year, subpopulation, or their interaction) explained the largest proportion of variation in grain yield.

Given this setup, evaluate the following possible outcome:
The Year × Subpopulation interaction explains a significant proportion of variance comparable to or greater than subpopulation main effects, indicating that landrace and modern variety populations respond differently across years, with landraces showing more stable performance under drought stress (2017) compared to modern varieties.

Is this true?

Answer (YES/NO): NO